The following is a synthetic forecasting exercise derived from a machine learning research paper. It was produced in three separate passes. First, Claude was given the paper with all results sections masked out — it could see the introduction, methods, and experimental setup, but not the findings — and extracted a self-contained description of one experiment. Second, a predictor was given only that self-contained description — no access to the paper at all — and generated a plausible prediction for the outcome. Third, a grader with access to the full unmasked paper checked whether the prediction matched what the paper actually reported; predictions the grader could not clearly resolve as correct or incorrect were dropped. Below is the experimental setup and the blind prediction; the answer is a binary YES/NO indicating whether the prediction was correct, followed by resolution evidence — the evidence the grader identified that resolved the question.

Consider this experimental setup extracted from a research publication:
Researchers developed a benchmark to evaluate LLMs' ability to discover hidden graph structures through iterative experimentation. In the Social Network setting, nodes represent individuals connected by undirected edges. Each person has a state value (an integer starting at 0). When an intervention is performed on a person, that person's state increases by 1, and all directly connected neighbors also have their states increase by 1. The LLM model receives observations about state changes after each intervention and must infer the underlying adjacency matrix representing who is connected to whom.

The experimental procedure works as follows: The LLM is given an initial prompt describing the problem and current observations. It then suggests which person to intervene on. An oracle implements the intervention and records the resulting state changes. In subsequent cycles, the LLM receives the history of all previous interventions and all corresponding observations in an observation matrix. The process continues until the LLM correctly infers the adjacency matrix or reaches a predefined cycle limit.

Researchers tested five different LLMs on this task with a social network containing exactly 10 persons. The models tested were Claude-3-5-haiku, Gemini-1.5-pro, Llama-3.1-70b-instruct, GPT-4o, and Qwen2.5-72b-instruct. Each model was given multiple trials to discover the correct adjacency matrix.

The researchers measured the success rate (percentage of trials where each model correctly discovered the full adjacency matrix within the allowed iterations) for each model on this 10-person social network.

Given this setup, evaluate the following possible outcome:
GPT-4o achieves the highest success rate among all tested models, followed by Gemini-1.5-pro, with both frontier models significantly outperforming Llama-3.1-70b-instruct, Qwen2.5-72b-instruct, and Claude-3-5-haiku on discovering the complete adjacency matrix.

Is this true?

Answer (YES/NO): NO